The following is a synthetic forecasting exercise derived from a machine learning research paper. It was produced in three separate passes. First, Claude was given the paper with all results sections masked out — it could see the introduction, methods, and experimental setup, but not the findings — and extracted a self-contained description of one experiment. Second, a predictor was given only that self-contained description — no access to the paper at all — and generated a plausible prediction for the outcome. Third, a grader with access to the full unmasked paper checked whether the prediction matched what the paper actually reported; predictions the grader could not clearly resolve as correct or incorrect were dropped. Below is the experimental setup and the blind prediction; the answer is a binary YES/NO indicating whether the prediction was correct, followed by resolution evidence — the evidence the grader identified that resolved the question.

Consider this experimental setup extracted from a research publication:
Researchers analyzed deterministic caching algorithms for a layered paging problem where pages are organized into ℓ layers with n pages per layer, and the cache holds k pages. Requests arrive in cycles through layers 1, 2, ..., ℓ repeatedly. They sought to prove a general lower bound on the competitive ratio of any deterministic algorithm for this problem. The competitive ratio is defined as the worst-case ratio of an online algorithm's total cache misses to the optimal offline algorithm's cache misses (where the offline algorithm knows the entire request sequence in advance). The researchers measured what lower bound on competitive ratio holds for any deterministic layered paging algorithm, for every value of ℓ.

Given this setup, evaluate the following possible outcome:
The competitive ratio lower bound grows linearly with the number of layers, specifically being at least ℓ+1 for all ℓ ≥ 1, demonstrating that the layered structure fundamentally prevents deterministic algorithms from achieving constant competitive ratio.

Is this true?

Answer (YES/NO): NO